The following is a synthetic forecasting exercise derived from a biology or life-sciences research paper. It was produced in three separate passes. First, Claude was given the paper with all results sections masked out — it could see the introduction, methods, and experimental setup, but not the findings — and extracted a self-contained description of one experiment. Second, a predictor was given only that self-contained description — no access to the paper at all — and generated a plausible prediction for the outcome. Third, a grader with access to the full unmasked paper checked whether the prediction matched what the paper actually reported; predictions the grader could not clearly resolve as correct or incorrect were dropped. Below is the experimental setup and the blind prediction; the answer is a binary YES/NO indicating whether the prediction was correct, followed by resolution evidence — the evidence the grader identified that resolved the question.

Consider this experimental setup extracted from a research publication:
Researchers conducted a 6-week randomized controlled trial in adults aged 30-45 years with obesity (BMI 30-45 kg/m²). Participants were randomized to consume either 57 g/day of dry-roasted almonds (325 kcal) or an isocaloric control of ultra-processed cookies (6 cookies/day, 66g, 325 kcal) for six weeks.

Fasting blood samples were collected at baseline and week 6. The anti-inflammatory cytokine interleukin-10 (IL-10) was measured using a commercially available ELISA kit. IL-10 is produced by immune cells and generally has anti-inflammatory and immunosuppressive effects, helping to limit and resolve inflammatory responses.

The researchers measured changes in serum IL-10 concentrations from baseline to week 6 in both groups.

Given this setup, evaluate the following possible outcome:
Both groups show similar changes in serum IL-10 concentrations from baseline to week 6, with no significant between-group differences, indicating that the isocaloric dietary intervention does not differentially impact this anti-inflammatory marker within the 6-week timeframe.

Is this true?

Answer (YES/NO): NO